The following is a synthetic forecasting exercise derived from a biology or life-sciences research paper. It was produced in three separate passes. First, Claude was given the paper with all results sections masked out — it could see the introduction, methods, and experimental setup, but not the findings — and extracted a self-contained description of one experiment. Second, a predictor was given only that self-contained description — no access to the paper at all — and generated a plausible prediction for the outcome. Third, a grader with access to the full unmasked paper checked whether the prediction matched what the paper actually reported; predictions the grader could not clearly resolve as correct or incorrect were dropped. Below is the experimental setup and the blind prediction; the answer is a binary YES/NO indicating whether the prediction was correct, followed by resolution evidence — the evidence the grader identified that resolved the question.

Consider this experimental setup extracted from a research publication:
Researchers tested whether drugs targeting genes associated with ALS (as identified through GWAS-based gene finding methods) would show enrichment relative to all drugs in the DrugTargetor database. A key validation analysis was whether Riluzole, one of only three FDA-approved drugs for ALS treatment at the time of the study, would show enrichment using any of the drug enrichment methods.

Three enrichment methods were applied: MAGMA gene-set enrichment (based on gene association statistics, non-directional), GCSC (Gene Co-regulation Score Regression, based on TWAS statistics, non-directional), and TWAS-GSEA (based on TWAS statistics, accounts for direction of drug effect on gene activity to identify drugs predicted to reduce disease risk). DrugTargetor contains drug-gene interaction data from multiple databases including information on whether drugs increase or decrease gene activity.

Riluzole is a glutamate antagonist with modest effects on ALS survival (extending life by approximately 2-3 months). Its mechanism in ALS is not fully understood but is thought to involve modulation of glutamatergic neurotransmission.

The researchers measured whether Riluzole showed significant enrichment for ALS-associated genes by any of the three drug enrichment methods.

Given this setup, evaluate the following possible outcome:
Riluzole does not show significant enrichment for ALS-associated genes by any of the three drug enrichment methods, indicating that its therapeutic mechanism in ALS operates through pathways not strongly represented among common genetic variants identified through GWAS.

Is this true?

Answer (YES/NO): YES